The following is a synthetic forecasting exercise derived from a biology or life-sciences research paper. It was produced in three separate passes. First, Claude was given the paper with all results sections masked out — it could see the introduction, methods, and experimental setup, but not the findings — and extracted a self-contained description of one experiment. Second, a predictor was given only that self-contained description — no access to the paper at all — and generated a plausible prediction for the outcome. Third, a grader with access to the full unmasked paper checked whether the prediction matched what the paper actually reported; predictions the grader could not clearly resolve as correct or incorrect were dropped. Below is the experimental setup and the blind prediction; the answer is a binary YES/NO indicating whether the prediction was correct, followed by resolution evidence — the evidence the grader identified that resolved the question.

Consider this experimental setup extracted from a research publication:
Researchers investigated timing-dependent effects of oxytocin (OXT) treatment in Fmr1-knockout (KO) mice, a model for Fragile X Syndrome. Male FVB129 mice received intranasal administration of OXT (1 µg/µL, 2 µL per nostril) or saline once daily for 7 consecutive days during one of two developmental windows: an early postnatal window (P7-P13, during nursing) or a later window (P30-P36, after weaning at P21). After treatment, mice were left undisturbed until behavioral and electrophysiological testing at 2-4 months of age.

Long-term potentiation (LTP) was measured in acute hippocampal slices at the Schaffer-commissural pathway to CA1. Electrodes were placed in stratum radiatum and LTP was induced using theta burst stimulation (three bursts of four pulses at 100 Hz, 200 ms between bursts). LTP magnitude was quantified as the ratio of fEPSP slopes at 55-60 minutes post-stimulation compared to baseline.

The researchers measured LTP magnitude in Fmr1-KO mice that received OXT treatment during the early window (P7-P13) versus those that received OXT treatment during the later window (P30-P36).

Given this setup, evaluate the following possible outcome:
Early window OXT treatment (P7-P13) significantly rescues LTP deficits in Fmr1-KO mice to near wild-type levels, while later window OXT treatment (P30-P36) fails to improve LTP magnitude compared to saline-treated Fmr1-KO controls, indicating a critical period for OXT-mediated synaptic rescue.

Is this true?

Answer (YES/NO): YES